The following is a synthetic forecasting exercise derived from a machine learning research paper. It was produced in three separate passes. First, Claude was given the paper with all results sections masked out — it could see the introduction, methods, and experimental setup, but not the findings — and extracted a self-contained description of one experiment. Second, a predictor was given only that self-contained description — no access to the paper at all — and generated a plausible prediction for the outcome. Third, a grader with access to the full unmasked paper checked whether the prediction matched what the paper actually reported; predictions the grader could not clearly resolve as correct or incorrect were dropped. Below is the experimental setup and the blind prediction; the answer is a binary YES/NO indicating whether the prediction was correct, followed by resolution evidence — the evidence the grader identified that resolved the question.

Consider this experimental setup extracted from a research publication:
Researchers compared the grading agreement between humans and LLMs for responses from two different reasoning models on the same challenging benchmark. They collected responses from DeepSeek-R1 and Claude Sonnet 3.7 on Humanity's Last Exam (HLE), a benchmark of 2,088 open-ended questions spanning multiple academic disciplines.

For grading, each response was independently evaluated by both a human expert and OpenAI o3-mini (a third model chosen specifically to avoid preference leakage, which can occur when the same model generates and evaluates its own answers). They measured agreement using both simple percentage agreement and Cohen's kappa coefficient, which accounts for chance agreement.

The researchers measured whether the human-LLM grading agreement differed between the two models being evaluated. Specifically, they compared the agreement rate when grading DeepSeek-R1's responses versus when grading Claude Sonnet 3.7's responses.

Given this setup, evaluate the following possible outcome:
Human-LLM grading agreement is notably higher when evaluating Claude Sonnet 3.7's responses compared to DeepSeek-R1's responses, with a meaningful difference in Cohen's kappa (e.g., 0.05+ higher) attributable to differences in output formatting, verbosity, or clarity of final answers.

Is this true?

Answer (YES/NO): NO